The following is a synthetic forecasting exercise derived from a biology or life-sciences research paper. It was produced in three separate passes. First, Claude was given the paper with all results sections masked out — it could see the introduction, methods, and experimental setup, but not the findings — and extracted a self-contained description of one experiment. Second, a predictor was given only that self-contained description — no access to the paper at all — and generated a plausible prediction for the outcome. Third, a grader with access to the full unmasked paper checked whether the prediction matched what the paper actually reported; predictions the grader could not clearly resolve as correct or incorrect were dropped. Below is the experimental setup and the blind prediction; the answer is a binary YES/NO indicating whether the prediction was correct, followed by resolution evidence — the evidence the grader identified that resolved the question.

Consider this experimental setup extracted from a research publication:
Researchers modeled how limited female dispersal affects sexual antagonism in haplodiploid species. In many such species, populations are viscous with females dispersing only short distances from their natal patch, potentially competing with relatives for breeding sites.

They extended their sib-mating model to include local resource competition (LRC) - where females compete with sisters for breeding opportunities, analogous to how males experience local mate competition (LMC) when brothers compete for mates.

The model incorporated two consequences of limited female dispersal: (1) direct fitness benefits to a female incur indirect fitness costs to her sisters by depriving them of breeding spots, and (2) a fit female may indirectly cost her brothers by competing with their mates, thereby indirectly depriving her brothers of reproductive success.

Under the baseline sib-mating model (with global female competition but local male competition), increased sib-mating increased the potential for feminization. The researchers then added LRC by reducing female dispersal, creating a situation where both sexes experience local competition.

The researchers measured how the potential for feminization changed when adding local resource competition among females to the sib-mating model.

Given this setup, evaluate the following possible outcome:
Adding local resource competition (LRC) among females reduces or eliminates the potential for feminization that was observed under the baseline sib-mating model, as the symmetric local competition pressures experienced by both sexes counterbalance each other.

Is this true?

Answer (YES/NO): YES